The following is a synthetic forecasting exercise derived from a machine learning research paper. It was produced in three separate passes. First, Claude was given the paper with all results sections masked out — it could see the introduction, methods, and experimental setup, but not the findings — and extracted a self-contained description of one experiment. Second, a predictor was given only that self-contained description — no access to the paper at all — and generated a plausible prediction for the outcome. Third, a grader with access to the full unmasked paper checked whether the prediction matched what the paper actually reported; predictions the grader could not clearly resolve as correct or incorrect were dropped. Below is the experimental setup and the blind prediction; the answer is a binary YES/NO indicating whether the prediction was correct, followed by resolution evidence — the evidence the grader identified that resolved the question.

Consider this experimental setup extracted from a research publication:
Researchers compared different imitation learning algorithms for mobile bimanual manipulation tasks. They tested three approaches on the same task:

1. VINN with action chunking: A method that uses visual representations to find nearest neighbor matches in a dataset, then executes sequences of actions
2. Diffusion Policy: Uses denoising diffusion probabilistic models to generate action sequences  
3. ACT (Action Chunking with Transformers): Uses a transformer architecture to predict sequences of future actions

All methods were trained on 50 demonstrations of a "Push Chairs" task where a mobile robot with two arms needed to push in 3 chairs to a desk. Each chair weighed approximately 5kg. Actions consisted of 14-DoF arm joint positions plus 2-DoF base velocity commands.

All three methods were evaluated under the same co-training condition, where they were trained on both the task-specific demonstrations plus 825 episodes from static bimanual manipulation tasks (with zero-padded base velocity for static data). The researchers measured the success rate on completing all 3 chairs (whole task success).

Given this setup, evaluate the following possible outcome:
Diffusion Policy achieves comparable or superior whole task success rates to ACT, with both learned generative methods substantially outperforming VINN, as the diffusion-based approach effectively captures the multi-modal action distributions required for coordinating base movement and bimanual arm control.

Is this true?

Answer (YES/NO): YES